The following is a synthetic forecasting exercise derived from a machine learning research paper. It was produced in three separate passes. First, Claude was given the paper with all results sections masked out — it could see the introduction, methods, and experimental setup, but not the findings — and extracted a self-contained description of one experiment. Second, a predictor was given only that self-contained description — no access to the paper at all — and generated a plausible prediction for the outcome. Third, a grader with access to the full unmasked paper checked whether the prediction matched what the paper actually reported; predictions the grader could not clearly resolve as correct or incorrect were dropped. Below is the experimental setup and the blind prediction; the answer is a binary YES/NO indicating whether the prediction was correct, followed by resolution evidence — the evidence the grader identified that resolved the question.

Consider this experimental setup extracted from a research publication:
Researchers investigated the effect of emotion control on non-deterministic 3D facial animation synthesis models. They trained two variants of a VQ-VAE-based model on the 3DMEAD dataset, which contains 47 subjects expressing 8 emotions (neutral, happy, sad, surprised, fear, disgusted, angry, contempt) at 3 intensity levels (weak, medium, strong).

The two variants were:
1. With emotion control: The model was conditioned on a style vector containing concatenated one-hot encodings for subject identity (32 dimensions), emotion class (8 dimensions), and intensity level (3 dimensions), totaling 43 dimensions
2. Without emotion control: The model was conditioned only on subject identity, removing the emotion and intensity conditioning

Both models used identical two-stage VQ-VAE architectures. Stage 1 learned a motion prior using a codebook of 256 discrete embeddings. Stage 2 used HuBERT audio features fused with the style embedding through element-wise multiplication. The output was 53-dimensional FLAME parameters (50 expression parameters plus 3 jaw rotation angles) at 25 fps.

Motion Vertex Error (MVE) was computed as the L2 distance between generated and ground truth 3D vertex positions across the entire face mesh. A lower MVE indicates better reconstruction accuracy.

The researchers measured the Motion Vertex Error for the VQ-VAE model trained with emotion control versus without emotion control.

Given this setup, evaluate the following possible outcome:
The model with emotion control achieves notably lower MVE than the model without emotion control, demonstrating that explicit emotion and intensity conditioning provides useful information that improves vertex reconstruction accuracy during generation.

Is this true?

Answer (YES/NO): YES